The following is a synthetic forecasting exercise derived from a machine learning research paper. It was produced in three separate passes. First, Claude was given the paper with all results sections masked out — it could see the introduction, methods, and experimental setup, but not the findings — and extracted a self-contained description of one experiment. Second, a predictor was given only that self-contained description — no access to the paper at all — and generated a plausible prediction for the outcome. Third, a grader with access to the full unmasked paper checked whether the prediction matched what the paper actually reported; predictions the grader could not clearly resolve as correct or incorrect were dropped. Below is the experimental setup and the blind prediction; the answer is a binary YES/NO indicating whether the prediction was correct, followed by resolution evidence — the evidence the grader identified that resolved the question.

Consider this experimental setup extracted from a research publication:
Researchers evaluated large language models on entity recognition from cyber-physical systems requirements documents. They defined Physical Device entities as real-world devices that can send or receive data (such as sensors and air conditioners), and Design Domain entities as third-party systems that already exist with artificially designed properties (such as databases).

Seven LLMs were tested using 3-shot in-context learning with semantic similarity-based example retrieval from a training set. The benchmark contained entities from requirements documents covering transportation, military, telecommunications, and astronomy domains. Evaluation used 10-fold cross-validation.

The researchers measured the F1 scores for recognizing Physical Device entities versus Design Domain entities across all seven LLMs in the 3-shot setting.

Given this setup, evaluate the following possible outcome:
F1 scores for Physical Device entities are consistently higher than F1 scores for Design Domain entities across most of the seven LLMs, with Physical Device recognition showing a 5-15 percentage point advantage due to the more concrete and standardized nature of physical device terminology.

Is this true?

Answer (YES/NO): NO